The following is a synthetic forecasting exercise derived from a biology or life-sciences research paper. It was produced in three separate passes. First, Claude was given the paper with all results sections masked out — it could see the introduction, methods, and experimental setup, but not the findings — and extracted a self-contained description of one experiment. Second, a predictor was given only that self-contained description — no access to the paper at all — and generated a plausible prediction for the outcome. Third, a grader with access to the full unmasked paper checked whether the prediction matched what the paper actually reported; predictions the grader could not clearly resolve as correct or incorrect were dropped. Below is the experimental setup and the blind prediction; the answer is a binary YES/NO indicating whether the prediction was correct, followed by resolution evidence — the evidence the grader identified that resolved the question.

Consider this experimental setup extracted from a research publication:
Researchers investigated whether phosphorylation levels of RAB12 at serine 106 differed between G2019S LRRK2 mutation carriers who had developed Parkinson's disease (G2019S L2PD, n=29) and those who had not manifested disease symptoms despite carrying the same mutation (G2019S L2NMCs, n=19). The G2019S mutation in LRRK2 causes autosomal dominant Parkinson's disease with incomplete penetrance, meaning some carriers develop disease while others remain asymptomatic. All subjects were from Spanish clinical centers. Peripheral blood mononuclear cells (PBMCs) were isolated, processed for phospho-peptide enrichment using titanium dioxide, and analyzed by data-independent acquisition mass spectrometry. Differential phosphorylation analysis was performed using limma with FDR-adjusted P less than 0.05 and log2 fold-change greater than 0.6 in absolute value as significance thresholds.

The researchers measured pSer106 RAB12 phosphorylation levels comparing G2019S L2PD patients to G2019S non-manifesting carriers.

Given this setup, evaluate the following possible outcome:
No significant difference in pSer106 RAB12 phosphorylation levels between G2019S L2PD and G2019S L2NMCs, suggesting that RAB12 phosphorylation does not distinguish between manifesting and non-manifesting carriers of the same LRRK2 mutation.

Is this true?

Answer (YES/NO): YES